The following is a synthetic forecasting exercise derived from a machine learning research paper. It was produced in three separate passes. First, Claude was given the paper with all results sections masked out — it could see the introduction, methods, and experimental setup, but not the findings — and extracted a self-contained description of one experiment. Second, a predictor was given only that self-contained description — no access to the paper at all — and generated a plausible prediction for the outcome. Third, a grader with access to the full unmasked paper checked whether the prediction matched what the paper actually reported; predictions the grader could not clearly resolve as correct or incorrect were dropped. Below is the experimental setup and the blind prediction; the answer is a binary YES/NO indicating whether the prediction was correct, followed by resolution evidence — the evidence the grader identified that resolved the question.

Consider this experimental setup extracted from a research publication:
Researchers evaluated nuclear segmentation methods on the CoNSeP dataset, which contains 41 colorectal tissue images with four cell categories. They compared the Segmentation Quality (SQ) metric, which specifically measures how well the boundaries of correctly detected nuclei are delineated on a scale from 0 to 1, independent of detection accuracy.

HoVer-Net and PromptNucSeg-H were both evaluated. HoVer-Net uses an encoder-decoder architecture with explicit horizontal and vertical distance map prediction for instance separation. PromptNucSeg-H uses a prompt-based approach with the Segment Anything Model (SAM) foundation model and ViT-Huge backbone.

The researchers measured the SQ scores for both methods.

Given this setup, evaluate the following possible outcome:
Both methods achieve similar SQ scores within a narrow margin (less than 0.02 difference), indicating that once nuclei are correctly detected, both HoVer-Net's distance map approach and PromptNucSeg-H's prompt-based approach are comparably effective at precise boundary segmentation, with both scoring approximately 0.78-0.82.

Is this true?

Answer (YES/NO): NO